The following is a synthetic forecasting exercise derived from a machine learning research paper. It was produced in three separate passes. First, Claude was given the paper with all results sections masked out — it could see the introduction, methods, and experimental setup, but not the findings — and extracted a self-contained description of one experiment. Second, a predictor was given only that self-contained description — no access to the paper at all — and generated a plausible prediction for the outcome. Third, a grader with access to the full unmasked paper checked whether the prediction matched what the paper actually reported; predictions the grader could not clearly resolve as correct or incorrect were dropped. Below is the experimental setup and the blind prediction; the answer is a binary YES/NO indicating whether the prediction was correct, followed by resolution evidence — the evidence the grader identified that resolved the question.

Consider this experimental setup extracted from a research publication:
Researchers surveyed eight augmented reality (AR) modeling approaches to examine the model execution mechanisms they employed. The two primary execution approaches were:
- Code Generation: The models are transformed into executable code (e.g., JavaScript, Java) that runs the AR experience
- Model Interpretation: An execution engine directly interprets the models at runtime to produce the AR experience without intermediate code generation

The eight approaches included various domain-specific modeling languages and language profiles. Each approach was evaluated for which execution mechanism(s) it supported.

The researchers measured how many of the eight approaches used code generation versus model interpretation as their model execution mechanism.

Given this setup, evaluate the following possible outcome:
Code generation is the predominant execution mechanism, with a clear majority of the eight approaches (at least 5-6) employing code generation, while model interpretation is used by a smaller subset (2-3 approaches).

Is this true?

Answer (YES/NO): NO